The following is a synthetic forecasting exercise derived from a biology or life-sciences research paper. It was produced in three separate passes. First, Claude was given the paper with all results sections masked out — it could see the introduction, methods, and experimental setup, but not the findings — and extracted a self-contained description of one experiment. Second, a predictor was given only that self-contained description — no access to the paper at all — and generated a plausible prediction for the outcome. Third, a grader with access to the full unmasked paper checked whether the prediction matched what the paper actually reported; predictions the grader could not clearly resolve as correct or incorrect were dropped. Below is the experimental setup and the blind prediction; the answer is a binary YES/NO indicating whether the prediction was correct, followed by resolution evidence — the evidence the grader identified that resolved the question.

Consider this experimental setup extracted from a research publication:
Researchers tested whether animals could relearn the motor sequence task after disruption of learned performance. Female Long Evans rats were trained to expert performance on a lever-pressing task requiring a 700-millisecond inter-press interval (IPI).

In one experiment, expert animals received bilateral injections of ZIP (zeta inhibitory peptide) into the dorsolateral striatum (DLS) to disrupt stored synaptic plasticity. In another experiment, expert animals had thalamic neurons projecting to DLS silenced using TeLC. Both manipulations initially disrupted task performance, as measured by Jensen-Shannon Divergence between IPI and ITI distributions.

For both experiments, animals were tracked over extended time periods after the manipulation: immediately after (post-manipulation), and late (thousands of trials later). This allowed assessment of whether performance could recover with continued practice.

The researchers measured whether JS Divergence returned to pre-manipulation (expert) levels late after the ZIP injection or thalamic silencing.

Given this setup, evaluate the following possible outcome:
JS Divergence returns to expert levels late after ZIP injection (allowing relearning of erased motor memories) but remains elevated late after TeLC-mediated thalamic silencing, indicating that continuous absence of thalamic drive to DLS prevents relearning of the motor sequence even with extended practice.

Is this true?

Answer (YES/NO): YES